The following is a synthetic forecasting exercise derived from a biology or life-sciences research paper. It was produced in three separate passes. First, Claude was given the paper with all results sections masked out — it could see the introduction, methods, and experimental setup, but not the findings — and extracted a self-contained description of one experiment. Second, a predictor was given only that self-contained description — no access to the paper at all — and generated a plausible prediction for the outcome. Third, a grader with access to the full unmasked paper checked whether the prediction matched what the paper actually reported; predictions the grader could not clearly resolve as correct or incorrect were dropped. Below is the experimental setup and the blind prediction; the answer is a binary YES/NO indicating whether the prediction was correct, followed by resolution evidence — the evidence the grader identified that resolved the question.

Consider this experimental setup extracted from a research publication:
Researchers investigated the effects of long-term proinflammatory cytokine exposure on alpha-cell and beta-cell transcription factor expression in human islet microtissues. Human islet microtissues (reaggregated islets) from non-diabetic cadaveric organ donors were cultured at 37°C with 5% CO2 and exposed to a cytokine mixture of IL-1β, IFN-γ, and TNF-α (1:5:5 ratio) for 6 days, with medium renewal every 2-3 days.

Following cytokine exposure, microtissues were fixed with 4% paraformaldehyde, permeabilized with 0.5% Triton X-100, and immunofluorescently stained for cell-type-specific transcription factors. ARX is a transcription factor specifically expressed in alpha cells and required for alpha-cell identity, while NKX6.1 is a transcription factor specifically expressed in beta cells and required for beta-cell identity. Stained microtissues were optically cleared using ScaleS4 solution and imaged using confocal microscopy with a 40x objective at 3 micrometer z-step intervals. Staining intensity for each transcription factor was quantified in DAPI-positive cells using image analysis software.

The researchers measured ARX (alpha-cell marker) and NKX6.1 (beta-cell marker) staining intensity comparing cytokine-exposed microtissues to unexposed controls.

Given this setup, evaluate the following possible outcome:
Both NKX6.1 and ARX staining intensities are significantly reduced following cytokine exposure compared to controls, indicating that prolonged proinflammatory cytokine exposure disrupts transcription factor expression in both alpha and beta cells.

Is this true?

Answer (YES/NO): YES